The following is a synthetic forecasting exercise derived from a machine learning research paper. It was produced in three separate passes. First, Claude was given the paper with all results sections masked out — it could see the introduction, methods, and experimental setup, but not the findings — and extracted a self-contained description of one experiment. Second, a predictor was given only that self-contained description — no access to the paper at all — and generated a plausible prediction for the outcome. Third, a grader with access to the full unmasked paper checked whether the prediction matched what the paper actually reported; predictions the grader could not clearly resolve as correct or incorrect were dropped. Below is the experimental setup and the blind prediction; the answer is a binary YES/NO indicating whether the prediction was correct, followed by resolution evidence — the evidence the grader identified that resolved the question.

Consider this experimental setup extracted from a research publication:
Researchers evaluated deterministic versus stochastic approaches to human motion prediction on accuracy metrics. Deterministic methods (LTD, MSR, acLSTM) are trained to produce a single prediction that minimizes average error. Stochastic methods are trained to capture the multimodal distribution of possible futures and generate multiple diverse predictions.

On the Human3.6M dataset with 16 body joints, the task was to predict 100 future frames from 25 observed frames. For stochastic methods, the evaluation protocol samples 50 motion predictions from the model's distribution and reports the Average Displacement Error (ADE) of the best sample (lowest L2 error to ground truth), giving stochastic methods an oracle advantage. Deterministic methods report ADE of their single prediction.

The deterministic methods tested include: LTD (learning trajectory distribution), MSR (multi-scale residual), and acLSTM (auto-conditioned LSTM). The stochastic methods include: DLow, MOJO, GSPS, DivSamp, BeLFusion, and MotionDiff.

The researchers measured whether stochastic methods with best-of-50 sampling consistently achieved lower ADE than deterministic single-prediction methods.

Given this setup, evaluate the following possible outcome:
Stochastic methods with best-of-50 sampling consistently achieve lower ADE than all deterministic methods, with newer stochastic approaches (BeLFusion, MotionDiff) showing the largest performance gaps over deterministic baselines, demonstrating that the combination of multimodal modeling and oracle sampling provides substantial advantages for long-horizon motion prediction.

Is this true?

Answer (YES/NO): NO